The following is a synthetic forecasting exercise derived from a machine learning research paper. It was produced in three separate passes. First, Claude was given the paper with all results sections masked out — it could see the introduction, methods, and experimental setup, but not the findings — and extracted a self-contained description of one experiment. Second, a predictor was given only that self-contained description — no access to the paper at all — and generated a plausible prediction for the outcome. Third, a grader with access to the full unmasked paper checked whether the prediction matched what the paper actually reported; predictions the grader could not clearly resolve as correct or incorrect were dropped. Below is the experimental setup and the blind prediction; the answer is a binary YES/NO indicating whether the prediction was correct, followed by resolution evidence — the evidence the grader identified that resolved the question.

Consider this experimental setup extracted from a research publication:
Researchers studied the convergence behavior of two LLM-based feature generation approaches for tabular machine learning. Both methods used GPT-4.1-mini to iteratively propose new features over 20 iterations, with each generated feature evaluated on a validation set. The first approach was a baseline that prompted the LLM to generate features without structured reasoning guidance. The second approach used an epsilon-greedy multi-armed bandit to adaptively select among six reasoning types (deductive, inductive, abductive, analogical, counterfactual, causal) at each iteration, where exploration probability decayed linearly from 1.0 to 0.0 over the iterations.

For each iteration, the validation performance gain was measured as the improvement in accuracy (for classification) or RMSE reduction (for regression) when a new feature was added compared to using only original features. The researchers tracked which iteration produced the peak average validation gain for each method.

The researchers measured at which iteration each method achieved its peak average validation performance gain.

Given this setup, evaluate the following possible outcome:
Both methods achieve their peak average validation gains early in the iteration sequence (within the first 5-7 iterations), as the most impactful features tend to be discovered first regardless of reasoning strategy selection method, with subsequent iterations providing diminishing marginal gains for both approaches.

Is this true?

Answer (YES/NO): NO